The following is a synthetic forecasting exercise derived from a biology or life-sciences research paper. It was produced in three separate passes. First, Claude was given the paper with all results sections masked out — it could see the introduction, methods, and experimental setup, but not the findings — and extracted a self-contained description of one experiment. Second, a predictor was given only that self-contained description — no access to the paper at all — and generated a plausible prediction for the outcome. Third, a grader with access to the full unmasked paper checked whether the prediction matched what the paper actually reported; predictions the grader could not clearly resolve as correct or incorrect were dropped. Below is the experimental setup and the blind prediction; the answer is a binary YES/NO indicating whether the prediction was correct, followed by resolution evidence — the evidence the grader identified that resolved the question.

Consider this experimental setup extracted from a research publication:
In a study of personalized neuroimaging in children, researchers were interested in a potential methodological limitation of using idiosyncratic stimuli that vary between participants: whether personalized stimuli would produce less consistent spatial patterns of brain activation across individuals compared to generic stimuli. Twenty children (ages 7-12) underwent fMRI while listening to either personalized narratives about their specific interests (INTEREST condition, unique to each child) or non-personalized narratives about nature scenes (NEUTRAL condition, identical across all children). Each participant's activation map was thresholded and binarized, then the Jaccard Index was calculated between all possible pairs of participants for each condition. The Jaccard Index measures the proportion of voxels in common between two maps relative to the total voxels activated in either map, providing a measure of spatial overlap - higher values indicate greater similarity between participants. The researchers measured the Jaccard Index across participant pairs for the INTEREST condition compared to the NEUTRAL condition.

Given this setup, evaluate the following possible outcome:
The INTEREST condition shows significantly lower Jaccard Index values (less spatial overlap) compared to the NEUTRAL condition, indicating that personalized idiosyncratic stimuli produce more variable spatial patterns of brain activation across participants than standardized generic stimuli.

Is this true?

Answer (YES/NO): NO